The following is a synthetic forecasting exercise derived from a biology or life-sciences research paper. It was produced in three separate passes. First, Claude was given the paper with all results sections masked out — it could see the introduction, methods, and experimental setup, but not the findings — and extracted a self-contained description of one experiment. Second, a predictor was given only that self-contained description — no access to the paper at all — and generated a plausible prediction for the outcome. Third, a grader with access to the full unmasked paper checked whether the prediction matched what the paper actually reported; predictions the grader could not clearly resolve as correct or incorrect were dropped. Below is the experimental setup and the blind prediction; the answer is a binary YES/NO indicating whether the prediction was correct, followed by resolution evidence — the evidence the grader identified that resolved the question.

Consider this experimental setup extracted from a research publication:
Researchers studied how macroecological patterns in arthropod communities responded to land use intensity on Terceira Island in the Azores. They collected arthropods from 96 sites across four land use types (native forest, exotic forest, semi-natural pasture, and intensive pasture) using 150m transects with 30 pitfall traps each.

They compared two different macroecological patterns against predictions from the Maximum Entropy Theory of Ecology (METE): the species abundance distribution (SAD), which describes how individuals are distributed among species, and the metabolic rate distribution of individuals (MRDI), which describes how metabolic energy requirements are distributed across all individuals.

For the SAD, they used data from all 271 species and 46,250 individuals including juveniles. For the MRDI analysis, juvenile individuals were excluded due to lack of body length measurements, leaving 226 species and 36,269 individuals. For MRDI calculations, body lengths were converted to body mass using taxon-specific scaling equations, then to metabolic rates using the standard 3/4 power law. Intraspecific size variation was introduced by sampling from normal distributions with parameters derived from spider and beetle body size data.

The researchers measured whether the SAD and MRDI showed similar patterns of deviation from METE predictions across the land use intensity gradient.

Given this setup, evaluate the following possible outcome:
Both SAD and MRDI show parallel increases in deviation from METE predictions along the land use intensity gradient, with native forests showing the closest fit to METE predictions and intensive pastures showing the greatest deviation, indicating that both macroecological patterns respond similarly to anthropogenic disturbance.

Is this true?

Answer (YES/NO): NO